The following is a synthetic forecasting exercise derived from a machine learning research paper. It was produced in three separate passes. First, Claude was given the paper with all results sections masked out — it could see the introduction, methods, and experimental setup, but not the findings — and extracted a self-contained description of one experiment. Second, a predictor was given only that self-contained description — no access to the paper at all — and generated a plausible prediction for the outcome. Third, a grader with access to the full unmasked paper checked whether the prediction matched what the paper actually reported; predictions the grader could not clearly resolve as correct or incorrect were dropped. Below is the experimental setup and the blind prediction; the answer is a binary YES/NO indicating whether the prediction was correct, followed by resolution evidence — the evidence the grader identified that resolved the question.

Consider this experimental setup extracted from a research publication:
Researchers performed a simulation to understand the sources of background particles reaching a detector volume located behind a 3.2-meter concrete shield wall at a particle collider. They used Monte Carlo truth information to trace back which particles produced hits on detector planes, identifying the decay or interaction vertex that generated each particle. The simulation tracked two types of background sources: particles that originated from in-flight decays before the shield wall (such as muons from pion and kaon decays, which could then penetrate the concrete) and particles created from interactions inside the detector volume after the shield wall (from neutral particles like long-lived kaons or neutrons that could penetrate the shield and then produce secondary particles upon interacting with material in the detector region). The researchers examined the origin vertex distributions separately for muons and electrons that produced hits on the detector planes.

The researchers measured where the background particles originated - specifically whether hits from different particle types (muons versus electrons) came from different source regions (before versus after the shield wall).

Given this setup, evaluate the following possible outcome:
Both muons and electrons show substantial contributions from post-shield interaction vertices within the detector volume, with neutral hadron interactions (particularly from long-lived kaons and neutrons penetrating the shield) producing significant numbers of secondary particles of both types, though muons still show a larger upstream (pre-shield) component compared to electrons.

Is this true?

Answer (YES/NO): NO